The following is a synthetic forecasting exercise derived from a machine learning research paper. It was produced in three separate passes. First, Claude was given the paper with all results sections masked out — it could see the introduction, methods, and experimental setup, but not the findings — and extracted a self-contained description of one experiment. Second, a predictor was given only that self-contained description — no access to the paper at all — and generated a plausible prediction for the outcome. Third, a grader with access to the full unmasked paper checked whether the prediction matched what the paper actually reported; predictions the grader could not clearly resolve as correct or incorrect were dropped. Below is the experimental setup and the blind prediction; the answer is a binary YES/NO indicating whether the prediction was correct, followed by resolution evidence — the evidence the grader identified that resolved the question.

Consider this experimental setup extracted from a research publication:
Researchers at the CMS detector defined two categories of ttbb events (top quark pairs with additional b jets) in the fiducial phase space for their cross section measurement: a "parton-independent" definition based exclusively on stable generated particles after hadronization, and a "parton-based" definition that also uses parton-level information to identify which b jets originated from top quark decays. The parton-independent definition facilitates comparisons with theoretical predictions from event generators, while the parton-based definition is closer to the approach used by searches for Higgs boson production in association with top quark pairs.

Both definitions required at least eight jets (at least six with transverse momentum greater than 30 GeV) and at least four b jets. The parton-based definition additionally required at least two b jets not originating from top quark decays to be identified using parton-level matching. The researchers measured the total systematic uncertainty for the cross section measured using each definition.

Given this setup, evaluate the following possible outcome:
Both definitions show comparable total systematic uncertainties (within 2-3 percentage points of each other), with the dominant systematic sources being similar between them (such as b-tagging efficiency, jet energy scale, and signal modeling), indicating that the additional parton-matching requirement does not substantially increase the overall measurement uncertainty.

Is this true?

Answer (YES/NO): YES